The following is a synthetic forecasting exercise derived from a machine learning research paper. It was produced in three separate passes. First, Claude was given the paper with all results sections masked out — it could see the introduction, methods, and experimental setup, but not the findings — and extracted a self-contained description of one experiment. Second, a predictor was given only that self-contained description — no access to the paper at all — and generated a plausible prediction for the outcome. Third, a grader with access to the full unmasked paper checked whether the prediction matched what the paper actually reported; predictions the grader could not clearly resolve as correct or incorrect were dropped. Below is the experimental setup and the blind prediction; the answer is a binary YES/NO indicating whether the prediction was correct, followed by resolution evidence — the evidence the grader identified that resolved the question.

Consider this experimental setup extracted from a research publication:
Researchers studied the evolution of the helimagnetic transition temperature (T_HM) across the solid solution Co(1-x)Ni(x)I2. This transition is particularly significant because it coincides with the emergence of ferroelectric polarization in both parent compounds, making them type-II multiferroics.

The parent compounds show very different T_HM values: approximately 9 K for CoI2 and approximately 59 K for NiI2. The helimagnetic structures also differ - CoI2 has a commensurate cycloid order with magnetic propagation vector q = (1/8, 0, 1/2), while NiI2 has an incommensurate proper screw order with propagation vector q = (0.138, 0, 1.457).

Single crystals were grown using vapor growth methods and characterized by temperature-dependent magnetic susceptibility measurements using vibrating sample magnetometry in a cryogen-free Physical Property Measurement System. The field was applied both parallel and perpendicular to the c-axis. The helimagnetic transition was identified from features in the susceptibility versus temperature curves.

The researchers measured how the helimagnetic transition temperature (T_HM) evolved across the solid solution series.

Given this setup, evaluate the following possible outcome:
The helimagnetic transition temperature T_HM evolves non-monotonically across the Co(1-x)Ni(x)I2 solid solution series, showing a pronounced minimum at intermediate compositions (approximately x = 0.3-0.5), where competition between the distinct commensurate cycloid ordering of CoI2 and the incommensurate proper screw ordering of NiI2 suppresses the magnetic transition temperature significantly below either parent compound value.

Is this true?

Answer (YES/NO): NO